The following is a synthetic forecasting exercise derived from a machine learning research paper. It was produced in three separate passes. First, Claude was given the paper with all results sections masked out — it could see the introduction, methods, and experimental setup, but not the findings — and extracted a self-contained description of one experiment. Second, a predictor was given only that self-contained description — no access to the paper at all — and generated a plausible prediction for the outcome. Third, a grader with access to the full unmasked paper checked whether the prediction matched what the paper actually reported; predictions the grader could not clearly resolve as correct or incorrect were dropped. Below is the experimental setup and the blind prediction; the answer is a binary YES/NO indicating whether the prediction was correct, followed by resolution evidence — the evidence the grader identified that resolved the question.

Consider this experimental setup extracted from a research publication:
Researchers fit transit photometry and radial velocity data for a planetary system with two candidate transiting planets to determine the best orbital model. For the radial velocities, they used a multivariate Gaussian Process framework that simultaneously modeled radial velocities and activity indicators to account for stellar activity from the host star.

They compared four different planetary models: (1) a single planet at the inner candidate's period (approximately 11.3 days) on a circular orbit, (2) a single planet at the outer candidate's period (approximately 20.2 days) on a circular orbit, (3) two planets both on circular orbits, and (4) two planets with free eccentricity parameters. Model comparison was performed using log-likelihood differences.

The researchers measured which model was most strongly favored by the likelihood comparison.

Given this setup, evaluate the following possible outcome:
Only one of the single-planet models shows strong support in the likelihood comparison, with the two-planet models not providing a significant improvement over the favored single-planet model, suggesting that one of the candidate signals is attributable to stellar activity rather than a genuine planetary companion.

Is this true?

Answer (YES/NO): NO